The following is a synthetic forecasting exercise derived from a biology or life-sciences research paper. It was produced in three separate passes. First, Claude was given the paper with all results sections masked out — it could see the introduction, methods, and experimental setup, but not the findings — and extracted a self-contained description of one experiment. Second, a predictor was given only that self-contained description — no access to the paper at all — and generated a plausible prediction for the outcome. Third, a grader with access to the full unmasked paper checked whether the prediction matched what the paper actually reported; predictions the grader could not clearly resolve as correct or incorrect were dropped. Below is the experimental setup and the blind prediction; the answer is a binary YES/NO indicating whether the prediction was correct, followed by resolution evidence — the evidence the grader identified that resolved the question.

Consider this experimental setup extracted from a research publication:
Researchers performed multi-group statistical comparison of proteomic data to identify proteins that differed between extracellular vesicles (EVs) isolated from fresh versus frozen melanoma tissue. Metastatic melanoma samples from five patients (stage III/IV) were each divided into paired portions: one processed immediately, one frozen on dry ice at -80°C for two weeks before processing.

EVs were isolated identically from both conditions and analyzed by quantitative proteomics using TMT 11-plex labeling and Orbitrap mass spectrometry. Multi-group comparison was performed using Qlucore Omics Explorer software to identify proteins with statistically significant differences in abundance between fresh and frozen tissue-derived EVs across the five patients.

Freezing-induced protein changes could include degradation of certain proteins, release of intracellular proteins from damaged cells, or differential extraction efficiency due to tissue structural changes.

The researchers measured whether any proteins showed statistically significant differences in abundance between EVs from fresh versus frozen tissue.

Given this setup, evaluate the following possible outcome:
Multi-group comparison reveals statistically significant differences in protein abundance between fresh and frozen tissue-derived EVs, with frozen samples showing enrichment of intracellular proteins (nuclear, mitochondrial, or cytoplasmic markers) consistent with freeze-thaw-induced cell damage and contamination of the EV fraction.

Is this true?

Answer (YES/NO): NO